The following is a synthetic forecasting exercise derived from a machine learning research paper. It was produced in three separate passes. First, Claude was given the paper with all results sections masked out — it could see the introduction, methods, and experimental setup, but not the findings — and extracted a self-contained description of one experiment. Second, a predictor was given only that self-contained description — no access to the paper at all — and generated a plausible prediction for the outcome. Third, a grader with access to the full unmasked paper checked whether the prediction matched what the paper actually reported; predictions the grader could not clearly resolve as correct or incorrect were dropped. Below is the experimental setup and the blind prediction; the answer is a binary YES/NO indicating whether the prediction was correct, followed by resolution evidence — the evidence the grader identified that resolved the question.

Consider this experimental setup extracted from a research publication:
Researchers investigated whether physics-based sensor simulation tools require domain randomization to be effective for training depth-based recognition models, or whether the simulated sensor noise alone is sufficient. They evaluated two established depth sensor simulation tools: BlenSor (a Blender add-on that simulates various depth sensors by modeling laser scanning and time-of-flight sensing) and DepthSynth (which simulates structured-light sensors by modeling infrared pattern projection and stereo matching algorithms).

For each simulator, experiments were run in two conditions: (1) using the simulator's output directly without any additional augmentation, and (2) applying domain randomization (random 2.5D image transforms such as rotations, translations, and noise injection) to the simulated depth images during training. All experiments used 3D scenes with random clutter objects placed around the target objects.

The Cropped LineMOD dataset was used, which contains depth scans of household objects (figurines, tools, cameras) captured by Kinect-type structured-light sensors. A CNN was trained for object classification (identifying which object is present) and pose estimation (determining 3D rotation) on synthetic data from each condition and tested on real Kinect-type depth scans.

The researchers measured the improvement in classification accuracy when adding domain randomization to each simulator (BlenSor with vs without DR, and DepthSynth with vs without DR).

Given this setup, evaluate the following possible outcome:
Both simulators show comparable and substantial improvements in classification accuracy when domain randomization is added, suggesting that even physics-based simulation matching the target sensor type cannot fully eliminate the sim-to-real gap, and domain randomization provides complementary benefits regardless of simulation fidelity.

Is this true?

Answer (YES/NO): NO